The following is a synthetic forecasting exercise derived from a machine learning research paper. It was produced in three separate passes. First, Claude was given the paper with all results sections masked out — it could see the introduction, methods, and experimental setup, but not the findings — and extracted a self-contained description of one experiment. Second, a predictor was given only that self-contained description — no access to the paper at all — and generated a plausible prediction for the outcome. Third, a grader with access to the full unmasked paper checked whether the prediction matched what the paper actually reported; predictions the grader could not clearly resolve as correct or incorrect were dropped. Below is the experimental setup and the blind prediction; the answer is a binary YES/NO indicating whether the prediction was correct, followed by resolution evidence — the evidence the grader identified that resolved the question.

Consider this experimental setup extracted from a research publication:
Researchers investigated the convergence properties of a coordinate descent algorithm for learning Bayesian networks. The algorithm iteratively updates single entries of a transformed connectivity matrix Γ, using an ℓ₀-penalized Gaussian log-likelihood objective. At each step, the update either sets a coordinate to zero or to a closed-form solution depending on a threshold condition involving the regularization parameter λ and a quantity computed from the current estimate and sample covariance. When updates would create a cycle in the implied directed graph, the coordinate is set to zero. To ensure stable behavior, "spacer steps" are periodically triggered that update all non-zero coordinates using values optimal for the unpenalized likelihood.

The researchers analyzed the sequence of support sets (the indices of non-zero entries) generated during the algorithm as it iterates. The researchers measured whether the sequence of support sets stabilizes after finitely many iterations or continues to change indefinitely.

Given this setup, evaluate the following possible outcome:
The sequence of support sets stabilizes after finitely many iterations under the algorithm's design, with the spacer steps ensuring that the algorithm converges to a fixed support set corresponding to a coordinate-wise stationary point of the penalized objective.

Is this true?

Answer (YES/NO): YES